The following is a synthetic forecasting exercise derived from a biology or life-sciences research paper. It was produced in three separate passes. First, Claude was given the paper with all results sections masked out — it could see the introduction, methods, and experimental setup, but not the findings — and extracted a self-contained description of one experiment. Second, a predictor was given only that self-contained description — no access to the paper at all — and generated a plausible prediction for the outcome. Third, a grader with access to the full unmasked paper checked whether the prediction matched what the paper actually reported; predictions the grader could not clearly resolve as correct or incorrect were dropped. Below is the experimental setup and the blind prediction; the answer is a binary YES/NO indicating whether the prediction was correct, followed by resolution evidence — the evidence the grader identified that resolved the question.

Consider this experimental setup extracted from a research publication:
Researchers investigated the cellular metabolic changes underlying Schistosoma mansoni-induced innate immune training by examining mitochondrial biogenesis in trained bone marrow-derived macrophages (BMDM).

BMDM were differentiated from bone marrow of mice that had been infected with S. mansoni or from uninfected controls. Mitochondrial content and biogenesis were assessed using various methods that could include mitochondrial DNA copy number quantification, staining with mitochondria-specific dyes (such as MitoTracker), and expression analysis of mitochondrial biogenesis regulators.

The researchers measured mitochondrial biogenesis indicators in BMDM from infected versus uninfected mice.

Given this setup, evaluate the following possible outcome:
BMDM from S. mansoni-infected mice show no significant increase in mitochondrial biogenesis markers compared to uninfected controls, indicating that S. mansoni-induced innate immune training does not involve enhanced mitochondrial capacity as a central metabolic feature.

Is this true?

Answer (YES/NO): NO